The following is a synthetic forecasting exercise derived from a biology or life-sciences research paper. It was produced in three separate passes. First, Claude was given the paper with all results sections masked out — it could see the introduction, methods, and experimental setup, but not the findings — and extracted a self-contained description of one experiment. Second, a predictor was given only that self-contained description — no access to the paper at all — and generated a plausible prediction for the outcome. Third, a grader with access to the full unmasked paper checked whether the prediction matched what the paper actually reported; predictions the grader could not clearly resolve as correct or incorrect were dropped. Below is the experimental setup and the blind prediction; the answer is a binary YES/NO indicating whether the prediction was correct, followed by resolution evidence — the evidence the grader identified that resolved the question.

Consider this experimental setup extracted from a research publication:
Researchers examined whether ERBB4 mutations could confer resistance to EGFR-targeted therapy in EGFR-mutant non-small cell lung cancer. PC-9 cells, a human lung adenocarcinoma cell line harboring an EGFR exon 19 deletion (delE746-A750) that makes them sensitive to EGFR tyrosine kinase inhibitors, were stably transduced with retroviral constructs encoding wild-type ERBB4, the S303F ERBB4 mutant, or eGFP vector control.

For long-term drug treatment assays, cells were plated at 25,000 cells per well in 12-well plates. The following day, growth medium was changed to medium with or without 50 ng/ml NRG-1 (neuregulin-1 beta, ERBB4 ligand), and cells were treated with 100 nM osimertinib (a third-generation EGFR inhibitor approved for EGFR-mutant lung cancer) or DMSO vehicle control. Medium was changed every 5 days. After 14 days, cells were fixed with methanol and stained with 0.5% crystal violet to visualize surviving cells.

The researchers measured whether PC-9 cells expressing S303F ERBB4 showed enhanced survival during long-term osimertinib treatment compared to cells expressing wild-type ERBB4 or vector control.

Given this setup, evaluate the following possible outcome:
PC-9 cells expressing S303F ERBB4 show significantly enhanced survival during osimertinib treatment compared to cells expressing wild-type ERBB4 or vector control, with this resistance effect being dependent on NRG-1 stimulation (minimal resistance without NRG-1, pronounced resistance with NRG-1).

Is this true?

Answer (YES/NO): YES